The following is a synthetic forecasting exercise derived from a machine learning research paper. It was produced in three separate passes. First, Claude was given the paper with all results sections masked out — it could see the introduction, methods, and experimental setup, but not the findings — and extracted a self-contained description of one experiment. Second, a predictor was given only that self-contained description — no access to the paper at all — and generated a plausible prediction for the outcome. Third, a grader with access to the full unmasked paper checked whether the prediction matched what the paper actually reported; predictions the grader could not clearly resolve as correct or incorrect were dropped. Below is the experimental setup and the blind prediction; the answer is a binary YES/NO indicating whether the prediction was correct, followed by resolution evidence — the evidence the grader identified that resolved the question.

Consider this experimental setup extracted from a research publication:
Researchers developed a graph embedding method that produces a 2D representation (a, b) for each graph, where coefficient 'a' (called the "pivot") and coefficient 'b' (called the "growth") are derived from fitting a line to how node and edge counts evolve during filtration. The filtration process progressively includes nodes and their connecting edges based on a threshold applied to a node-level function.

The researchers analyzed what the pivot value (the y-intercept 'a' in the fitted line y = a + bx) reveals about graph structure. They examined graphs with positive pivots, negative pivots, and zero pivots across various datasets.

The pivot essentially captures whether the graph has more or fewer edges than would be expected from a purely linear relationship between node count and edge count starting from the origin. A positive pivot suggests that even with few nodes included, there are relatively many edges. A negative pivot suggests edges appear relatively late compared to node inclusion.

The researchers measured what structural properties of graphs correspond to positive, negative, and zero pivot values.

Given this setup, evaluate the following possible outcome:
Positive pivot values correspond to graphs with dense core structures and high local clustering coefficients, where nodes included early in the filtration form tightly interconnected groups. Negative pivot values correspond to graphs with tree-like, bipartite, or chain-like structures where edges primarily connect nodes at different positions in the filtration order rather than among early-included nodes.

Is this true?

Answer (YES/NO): NO